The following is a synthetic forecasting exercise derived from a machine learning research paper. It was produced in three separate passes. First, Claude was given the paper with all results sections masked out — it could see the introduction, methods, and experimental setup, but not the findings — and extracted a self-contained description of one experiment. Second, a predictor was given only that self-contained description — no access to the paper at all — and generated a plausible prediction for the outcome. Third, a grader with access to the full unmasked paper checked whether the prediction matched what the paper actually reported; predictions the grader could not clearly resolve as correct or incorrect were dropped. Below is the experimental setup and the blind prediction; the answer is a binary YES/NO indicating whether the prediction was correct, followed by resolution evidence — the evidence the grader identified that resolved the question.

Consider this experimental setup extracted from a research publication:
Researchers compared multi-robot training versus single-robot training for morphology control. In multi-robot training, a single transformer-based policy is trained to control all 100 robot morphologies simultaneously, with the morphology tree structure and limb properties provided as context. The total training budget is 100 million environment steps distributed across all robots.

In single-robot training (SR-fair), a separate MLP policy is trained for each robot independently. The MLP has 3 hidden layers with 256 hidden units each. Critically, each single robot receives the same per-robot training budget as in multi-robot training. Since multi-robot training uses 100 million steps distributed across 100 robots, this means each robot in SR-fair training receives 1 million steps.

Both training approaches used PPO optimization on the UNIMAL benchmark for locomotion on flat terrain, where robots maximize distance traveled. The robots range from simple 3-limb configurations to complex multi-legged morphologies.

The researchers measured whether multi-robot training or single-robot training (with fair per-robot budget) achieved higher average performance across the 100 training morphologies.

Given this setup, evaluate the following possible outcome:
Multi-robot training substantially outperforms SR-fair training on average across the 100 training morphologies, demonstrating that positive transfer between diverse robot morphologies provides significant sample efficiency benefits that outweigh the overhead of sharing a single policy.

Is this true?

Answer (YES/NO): YES